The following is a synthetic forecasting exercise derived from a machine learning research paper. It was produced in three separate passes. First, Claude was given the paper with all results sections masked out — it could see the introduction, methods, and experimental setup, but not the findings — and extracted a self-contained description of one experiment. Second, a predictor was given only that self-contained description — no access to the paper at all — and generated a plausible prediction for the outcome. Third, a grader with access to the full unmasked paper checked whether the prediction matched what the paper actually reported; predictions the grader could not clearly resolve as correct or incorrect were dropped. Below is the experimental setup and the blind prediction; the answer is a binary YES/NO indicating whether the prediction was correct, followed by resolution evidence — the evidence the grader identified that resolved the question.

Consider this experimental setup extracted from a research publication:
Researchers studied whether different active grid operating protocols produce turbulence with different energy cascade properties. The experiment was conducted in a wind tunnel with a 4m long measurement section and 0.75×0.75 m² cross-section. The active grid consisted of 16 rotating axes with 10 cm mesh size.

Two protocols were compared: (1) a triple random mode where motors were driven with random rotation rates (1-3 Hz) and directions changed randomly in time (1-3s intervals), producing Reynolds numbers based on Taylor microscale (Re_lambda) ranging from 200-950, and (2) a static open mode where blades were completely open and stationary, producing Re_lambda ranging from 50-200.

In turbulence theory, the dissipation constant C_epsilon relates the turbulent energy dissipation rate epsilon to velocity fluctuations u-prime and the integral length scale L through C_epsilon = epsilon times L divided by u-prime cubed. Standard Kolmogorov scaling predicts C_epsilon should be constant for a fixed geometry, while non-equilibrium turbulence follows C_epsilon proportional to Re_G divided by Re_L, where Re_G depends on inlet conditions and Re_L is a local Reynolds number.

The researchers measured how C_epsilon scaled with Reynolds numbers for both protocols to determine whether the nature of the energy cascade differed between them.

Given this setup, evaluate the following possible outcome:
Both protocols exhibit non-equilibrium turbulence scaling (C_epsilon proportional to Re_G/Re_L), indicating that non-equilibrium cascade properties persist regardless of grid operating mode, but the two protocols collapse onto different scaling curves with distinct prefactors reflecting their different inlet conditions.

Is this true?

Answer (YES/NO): NO